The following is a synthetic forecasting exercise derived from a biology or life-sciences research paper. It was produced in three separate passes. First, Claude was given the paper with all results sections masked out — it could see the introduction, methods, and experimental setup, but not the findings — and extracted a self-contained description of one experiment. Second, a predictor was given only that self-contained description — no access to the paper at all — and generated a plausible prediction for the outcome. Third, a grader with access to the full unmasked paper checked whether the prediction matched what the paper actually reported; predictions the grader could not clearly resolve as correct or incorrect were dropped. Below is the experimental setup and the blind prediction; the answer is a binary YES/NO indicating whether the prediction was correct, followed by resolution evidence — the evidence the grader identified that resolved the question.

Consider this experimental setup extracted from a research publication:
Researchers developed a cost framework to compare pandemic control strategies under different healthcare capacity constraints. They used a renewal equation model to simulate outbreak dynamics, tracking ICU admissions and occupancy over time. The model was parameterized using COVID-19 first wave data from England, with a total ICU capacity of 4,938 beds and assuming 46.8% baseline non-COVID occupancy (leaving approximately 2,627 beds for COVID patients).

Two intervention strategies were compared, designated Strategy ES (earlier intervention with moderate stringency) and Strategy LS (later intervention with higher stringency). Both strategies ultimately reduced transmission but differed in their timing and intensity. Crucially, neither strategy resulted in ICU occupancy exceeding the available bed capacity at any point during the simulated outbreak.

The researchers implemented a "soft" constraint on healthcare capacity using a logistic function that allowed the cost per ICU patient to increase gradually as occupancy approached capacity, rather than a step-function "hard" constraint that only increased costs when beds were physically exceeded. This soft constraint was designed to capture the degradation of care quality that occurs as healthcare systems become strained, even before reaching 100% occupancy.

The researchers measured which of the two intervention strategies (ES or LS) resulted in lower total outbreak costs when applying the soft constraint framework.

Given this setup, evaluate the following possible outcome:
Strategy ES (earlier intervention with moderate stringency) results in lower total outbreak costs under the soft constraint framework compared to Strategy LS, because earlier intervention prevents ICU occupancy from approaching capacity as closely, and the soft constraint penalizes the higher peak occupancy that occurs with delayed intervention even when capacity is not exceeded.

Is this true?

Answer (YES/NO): YES